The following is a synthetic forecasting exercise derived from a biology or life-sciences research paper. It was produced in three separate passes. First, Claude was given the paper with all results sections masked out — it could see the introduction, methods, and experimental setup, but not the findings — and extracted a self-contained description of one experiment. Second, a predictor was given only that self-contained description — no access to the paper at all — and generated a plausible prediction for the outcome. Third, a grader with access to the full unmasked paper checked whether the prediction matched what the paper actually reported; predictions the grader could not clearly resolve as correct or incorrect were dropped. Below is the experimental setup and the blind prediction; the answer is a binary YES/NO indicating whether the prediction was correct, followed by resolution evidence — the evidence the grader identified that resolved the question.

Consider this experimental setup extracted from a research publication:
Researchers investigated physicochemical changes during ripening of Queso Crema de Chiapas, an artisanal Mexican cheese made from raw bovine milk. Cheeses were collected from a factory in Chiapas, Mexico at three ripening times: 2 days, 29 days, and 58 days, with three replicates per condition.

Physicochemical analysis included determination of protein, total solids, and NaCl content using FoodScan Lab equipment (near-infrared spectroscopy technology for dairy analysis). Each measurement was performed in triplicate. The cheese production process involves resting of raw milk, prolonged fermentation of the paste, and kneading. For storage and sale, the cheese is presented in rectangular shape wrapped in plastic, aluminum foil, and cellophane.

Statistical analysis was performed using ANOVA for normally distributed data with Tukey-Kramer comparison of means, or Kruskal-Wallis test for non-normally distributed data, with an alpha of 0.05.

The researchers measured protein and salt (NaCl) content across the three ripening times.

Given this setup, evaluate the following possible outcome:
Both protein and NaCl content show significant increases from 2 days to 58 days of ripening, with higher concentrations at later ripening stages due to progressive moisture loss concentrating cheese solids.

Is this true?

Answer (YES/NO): NO